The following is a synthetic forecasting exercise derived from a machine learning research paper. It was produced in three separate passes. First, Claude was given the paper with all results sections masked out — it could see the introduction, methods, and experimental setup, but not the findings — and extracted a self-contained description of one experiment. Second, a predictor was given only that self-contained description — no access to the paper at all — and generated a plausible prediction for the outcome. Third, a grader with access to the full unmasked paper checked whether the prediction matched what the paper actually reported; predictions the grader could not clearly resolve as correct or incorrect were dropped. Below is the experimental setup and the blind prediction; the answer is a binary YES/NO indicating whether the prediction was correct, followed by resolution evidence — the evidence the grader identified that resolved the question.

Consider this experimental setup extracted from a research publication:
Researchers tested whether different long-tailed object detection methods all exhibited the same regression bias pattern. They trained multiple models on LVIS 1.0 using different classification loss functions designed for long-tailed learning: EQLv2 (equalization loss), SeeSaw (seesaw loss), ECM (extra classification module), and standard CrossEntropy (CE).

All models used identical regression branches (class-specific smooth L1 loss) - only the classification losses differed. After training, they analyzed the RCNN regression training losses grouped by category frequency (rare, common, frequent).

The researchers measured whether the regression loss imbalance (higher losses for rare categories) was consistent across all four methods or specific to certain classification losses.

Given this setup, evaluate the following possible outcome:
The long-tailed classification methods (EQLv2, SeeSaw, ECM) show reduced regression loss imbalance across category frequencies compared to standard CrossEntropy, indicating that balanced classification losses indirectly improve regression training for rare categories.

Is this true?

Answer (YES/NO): NO